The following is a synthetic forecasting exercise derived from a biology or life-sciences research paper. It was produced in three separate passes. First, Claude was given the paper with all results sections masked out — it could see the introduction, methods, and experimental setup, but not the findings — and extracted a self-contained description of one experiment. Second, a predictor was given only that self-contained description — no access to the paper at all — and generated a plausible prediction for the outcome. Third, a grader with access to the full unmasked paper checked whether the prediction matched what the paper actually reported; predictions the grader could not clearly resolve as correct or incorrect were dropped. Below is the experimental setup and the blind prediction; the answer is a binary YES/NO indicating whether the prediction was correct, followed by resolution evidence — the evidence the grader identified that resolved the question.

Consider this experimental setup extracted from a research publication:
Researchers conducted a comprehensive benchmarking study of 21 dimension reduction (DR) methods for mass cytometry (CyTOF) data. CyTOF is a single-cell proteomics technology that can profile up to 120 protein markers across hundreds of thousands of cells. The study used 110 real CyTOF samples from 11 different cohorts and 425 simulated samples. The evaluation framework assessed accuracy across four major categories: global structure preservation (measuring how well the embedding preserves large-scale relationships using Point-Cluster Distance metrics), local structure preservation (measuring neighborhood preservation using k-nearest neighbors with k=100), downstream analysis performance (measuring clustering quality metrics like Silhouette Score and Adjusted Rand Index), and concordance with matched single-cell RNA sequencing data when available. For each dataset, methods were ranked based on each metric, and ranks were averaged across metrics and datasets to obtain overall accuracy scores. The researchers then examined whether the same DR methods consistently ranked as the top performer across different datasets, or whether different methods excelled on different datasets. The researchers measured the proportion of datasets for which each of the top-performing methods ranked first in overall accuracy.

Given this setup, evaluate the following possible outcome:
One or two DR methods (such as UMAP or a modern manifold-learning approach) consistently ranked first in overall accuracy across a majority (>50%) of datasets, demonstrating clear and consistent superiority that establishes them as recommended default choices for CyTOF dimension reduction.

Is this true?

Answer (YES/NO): NO